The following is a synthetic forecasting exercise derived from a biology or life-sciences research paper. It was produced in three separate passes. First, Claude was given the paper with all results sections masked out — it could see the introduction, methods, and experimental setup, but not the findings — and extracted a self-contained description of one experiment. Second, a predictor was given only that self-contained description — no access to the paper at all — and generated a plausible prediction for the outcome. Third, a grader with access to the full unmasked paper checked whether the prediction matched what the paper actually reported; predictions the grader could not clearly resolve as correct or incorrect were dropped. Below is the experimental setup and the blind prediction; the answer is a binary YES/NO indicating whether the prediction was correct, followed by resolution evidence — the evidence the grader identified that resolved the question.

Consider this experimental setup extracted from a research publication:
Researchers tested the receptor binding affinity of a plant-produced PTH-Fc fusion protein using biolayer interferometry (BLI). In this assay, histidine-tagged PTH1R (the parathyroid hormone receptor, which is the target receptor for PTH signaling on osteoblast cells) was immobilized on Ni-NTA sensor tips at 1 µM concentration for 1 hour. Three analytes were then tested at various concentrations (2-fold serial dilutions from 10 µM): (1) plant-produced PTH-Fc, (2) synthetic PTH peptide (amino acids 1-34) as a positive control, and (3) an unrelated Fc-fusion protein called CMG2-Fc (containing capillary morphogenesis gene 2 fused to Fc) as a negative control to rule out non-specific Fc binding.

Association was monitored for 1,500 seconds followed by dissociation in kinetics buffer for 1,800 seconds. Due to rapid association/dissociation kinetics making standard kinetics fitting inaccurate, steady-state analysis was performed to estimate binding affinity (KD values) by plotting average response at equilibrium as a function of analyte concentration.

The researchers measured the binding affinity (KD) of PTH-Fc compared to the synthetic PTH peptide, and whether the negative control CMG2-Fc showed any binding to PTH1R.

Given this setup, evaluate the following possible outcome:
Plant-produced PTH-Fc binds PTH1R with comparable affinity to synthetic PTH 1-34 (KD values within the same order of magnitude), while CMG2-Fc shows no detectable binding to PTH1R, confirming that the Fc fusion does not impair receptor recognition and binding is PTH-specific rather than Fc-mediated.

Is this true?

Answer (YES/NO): YES